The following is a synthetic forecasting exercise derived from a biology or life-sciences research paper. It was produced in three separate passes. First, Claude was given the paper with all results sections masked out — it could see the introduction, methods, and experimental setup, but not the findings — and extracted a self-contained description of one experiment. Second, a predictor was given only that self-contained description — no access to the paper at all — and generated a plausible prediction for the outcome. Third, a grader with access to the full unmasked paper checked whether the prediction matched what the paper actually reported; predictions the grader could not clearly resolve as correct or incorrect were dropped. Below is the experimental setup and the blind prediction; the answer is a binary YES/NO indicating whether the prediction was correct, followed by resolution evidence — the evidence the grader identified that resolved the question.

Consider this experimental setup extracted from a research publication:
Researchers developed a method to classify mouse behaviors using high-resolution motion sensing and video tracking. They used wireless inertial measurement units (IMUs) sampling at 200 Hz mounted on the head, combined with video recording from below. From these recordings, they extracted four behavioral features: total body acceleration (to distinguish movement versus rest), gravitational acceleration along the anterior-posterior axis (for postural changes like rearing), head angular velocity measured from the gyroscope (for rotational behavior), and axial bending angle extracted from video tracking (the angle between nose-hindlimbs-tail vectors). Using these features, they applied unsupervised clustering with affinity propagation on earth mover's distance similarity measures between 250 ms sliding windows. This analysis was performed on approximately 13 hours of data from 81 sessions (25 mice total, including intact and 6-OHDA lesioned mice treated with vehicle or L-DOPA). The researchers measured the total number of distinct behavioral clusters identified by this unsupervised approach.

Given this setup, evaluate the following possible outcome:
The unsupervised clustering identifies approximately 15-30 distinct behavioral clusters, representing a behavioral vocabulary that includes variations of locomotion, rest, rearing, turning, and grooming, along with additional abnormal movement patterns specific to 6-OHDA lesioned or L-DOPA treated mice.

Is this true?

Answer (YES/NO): NO